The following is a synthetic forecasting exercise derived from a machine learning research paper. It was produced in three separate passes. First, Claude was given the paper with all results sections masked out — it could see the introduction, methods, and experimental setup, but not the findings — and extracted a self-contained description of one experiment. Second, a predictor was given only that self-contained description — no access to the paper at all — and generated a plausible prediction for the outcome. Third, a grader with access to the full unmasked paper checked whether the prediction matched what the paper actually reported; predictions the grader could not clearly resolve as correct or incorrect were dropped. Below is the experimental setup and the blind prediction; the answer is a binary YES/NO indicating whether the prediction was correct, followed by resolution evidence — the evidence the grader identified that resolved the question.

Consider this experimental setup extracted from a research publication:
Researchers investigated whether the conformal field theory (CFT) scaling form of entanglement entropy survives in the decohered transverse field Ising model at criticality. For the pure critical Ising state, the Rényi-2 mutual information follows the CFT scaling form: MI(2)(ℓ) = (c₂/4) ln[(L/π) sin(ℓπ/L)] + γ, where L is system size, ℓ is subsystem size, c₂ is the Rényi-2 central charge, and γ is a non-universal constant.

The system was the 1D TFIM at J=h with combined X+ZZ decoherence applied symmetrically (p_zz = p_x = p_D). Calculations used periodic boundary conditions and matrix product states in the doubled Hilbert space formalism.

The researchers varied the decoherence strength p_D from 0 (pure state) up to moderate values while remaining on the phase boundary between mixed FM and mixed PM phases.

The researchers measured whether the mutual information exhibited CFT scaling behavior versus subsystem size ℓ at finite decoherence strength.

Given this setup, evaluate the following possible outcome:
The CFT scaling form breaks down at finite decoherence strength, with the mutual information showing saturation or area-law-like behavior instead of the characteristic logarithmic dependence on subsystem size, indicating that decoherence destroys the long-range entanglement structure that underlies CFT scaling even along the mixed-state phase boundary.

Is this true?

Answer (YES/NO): NO